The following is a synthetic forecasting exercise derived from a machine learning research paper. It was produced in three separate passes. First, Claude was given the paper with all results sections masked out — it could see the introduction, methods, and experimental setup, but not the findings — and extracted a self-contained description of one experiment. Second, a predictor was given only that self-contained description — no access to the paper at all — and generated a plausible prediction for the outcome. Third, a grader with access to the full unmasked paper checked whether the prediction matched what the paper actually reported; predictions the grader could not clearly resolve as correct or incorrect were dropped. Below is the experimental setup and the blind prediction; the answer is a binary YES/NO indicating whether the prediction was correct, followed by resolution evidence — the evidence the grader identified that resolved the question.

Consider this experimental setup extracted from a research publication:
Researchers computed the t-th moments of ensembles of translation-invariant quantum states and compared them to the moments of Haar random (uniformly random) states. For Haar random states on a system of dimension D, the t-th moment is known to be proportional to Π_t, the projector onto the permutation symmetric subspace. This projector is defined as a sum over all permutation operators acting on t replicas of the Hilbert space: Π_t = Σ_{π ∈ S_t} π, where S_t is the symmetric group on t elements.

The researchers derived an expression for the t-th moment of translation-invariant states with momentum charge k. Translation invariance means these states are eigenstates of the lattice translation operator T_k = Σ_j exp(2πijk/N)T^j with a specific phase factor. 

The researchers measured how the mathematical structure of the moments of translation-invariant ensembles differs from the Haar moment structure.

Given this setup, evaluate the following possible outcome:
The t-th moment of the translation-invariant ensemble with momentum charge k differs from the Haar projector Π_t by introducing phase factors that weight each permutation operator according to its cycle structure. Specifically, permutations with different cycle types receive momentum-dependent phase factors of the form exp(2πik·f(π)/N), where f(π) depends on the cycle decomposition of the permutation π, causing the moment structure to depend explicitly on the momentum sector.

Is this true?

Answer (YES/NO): NO